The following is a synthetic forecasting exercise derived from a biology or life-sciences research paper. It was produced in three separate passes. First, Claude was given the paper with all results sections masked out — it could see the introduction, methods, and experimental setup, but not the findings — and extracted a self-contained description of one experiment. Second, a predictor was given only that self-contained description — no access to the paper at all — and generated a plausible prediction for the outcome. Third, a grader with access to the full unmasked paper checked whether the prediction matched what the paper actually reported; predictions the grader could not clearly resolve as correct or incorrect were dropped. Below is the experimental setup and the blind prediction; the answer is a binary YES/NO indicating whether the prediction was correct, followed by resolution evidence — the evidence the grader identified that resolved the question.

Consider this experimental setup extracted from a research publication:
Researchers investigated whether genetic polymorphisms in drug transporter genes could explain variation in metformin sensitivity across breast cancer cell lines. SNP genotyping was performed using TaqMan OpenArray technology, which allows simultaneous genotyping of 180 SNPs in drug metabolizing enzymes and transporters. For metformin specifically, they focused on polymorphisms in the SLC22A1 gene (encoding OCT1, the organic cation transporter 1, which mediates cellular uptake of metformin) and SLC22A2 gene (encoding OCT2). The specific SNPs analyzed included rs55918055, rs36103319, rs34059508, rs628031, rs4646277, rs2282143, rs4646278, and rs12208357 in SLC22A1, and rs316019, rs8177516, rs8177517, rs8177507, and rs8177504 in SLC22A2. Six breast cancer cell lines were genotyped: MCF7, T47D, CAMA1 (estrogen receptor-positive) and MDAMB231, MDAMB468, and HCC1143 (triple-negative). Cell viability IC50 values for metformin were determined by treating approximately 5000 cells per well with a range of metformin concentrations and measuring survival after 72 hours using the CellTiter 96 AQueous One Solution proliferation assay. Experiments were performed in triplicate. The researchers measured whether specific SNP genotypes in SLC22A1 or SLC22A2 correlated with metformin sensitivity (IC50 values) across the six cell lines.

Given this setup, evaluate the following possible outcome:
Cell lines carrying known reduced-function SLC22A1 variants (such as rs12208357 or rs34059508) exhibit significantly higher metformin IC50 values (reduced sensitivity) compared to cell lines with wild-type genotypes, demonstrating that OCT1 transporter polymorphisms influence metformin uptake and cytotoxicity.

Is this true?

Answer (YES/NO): NO